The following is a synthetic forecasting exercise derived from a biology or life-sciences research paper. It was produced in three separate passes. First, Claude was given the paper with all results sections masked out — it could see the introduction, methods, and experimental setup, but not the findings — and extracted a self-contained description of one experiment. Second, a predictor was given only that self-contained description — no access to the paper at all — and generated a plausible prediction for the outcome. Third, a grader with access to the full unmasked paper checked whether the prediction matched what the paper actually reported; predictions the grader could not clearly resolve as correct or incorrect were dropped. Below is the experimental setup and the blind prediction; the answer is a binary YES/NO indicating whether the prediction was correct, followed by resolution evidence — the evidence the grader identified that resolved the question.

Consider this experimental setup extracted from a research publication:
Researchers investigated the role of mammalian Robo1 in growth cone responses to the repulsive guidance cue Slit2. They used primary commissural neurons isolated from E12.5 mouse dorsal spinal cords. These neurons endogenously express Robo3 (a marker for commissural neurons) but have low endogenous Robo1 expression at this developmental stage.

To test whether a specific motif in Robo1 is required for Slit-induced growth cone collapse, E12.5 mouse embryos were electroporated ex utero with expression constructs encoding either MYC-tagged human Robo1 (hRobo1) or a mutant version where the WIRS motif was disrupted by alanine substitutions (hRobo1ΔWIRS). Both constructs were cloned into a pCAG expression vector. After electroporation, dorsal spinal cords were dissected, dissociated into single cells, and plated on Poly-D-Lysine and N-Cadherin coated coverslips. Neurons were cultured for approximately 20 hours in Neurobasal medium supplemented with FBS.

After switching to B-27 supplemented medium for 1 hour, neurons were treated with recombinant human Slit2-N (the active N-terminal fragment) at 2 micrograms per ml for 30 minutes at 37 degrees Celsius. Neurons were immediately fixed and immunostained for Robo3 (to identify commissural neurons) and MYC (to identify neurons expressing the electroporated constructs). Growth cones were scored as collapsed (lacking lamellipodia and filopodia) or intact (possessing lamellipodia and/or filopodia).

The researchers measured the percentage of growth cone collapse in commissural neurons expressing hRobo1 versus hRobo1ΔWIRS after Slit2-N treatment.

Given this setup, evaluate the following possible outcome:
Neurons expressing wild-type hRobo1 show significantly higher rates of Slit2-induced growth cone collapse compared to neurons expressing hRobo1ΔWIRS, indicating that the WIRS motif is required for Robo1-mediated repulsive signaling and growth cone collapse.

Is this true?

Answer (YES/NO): YES